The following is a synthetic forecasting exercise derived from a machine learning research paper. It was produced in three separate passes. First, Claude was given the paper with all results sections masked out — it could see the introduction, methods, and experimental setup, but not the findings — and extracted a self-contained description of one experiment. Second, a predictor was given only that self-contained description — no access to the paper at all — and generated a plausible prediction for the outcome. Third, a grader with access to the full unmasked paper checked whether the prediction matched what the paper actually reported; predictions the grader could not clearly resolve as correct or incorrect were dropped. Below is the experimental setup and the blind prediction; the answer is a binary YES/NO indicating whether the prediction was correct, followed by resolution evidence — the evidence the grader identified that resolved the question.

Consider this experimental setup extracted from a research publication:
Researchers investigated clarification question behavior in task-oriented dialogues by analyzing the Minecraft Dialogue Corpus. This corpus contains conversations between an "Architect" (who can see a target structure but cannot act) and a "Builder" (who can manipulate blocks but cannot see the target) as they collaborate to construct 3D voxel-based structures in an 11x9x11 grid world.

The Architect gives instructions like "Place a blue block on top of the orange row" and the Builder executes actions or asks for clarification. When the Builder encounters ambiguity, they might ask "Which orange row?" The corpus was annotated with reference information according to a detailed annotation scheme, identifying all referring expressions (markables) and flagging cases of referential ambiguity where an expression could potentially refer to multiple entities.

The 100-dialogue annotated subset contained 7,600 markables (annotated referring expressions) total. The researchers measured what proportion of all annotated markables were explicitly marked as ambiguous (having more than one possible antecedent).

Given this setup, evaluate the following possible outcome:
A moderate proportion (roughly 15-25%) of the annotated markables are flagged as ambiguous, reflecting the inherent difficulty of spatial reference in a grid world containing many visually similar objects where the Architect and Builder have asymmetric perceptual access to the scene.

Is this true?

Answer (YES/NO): NO